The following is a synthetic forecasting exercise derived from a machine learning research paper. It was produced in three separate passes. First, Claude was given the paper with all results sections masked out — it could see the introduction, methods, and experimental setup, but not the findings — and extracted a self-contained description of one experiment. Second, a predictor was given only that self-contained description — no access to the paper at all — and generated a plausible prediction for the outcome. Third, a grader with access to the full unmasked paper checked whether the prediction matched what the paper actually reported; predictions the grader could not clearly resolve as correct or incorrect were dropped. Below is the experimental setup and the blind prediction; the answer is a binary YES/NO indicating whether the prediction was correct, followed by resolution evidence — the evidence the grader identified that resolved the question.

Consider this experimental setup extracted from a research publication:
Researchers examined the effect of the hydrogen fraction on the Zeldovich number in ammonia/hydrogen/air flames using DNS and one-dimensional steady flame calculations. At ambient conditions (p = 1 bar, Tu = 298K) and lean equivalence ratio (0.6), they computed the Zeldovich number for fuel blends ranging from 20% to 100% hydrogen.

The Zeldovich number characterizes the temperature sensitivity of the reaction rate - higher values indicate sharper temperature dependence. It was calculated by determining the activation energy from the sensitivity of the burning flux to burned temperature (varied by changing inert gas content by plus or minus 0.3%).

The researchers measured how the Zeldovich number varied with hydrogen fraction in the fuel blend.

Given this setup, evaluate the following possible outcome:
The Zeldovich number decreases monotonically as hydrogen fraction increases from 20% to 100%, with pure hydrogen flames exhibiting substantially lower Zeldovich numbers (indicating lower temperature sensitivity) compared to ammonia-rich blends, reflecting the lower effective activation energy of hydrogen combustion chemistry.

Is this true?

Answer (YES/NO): YES